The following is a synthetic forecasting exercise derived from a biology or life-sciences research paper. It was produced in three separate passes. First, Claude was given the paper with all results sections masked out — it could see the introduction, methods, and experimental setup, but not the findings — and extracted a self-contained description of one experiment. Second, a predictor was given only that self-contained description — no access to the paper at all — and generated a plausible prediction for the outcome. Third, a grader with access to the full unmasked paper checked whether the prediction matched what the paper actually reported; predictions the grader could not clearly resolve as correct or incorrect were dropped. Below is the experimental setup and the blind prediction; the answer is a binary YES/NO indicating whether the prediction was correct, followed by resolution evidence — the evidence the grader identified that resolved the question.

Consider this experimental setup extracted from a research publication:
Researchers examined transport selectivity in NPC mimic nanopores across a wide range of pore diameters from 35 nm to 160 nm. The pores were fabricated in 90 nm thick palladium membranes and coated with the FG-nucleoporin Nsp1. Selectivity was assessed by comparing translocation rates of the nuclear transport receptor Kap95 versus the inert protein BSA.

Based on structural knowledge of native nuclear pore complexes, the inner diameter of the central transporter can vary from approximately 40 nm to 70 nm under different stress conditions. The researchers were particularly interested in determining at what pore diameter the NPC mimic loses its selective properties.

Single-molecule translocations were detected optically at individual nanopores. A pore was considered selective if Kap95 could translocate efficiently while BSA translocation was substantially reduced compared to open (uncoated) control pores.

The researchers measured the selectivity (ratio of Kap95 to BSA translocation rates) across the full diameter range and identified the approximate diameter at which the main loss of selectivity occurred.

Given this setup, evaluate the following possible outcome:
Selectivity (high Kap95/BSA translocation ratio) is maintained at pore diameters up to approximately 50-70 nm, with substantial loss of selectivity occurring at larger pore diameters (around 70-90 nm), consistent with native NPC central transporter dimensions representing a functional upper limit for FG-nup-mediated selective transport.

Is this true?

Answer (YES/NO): NO